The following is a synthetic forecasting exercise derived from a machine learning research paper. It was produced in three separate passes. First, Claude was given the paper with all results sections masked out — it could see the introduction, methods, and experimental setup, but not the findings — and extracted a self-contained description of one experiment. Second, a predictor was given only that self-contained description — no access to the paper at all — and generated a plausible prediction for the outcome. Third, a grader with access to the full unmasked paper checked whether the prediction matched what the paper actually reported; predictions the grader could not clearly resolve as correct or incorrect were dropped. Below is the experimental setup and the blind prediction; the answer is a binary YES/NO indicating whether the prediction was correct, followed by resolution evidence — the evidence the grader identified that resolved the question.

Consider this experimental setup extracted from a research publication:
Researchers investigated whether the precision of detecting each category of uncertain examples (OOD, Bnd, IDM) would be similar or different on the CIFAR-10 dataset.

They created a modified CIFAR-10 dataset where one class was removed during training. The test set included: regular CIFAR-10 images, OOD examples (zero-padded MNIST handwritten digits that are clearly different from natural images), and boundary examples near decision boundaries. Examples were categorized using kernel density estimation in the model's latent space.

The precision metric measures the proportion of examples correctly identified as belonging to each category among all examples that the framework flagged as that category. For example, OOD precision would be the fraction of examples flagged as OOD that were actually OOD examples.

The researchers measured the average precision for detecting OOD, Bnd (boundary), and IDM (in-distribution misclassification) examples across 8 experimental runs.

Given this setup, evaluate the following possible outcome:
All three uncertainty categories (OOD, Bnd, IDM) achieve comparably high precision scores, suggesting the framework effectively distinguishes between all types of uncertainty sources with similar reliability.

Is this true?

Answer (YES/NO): NO